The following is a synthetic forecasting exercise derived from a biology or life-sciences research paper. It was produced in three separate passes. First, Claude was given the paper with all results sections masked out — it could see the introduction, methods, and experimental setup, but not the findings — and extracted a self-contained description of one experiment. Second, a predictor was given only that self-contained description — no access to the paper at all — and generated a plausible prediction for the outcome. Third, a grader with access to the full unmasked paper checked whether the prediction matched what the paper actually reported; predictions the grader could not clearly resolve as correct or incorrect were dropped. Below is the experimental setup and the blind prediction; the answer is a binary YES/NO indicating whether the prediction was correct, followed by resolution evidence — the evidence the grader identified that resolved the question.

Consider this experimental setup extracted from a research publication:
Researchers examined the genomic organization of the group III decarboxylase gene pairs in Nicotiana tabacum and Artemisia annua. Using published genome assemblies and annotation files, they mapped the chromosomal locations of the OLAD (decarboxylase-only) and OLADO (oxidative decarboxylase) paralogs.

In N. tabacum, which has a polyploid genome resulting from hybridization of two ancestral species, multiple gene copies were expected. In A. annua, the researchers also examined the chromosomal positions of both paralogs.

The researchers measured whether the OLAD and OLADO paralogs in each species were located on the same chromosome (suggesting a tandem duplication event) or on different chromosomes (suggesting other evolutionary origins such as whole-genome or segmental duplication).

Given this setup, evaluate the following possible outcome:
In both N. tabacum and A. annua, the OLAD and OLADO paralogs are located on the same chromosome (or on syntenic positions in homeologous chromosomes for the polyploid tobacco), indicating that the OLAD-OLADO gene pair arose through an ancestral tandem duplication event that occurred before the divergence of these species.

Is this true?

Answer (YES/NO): NO